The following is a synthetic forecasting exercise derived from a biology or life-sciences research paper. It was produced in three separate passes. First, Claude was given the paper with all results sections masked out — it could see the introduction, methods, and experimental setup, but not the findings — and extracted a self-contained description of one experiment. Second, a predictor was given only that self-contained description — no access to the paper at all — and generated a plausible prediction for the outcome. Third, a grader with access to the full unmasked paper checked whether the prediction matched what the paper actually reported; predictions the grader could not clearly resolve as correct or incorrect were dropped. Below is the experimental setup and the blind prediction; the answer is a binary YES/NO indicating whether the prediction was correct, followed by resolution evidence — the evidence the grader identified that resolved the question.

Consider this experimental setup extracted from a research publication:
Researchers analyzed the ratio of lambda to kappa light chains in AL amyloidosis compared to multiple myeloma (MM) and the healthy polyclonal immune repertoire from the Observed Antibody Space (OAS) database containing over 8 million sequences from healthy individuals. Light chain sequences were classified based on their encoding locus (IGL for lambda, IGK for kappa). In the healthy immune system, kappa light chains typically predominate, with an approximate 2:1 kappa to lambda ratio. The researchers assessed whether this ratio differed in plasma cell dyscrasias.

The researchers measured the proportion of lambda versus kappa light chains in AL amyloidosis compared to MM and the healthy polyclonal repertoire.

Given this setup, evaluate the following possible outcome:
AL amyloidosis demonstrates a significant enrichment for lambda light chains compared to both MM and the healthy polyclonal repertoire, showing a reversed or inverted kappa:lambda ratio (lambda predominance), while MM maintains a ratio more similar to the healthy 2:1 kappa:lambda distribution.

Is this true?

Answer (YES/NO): NO